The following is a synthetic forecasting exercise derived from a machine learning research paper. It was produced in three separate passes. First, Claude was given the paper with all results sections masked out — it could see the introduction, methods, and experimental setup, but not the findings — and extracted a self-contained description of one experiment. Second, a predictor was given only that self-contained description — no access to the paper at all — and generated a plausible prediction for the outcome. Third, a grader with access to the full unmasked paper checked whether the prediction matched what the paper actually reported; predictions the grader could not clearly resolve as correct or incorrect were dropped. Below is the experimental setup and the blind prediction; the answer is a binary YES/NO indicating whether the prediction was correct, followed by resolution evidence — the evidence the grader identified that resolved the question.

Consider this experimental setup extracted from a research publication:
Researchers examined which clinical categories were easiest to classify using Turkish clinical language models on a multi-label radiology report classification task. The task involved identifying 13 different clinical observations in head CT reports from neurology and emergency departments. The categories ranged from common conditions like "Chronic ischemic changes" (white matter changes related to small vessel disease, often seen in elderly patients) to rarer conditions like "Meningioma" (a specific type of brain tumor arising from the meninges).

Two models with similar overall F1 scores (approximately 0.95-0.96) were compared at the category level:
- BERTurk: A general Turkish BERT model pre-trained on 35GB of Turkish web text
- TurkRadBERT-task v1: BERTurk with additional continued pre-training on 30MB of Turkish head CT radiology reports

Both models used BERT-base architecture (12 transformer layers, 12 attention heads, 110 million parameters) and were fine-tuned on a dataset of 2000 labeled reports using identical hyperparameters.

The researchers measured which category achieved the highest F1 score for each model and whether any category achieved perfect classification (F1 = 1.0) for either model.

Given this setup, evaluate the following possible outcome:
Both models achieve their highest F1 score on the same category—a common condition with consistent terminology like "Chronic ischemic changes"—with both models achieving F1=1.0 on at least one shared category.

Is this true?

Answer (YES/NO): NO